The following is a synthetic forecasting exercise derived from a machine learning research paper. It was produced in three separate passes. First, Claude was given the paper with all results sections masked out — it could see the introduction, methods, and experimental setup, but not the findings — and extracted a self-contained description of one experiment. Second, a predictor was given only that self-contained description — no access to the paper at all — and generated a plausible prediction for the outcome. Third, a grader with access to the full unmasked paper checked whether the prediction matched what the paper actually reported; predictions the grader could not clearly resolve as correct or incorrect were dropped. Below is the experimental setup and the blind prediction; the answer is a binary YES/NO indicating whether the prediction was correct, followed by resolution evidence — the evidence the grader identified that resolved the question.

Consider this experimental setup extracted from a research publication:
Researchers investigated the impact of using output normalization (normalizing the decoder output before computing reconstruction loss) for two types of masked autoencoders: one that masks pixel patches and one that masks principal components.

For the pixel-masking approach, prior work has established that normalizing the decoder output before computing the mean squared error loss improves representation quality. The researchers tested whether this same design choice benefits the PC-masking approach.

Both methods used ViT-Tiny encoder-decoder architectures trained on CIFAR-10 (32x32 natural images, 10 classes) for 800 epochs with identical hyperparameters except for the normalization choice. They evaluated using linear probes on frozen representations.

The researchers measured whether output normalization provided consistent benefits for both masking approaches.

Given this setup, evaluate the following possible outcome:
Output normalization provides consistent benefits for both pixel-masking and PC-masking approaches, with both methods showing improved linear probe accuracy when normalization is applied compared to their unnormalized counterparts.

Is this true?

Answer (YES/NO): NO